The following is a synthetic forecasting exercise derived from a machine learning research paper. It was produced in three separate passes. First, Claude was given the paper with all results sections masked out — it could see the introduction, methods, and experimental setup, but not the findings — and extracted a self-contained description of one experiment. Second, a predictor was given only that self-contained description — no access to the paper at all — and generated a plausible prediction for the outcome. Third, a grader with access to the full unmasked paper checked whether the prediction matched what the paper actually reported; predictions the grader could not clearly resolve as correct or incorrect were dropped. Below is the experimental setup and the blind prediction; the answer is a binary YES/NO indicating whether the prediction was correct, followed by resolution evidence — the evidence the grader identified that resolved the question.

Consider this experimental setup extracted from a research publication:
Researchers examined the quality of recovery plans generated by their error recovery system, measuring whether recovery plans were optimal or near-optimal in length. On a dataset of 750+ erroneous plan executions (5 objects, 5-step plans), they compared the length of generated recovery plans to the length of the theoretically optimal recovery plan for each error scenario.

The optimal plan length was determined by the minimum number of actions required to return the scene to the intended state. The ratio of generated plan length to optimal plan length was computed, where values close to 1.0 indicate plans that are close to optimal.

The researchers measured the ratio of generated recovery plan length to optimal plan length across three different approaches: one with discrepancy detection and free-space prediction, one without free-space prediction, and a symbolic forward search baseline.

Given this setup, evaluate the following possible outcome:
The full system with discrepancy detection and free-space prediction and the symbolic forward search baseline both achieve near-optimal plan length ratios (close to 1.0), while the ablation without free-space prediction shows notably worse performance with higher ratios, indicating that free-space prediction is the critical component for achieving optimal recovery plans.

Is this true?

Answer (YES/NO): NO